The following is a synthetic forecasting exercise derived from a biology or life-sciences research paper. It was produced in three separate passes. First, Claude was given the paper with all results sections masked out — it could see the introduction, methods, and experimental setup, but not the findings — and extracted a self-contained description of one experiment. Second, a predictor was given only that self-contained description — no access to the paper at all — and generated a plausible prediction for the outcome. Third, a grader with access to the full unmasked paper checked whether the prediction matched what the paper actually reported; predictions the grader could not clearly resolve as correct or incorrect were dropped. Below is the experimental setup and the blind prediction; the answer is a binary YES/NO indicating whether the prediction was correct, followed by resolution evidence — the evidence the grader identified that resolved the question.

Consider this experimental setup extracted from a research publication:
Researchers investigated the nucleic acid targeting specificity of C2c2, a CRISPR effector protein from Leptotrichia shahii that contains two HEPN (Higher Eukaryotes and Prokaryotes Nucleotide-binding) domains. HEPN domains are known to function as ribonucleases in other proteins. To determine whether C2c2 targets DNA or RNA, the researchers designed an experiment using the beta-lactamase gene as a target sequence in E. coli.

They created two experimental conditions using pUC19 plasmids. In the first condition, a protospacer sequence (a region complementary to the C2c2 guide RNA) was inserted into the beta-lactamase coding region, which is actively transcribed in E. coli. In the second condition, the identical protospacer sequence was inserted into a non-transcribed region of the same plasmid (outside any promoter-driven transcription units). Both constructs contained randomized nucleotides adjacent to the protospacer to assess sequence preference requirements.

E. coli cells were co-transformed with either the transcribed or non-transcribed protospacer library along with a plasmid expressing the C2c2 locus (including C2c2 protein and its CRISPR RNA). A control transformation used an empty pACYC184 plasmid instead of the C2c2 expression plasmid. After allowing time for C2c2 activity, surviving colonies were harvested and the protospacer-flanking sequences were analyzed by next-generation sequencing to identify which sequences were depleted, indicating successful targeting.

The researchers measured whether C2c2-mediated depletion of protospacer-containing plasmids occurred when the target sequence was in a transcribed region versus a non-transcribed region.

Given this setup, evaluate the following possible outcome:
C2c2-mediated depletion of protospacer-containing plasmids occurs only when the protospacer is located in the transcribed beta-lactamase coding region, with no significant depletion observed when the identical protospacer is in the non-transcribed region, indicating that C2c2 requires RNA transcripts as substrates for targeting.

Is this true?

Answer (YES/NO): YES